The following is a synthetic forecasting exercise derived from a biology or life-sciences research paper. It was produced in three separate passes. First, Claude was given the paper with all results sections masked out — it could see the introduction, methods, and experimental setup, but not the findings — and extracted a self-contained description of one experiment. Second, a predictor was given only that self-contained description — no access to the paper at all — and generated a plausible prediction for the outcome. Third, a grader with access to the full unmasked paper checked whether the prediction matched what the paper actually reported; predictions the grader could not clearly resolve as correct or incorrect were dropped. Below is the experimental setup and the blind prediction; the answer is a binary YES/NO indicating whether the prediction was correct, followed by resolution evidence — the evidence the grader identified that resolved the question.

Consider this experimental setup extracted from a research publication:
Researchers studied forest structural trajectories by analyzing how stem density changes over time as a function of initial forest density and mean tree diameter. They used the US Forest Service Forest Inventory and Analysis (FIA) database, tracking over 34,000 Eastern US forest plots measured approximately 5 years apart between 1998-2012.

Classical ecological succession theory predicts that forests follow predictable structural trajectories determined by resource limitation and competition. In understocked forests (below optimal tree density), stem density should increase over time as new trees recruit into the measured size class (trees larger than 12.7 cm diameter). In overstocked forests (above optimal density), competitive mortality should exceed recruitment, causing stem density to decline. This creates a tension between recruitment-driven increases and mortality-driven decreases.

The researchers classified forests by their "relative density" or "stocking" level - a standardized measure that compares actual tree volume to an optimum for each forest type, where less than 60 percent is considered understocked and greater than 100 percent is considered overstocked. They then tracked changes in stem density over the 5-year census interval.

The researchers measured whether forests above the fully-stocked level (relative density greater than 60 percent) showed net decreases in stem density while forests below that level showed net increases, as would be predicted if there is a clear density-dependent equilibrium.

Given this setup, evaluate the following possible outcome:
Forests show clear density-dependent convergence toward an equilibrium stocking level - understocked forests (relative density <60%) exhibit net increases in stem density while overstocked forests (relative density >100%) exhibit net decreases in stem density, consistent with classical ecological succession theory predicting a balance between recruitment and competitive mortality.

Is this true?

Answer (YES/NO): NO